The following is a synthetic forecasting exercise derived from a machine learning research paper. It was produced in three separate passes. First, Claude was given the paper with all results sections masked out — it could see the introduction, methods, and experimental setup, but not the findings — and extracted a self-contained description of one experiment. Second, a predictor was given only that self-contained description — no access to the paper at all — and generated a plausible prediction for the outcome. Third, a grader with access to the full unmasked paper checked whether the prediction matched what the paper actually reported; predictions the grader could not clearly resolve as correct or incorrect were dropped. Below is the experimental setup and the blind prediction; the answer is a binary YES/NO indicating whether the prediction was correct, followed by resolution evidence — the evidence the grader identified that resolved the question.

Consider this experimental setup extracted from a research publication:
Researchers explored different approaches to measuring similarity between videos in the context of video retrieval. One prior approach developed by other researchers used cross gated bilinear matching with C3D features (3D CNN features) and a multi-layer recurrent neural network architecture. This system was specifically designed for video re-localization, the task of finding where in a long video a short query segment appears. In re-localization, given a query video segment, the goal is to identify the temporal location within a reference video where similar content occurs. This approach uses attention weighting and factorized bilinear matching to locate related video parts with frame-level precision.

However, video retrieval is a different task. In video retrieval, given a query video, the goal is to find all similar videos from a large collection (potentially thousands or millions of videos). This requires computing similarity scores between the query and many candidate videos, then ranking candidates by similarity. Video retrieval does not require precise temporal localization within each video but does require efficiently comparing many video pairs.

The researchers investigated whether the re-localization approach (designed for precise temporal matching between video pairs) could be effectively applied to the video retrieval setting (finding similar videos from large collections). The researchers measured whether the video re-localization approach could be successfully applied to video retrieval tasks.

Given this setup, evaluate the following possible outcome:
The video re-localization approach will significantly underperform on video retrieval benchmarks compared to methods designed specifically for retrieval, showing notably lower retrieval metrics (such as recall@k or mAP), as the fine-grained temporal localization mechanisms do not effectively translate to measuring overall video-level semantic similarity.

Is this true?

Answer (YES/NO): YES